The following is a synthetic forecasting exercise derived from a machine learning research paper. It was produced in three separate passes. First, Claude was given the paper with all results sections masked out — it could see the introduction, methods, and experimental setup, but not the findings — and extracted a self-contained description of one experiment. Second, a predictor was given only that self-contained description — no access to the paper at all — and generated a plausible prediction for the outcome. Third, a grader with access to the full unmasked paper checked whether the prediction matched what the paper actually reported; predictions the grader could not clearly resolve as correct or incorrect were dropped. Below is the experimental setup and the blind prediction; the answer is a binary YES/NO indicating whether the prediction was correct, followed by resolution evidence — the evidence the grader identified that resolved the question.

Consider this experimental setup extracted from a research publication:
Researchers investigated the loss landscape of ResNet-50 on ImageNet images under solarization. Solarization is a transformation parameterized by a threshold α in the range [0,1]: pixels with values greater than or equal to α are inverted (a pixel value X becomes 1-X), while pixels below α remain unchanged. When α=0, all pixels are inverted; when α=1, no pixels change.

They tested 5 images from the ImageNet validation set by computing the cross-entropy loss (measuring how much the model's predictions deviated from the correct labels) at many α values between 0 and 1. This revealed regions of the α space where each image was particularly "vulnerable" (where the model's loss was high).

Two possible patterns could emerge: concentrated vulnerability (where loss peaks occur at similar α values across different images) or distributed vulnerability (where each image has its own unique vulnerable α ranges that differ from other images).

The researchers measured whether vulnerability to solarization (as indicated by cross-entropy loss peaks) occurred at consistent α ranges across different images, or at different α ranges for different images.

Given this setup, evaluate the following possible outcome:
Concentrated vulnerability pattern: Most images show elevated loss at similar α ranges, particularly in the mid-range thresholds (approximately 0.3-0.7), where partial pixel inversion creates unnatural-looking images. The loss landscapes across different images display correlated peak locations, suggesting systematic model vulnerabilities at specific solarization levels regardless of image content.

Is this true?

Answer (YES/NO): NO